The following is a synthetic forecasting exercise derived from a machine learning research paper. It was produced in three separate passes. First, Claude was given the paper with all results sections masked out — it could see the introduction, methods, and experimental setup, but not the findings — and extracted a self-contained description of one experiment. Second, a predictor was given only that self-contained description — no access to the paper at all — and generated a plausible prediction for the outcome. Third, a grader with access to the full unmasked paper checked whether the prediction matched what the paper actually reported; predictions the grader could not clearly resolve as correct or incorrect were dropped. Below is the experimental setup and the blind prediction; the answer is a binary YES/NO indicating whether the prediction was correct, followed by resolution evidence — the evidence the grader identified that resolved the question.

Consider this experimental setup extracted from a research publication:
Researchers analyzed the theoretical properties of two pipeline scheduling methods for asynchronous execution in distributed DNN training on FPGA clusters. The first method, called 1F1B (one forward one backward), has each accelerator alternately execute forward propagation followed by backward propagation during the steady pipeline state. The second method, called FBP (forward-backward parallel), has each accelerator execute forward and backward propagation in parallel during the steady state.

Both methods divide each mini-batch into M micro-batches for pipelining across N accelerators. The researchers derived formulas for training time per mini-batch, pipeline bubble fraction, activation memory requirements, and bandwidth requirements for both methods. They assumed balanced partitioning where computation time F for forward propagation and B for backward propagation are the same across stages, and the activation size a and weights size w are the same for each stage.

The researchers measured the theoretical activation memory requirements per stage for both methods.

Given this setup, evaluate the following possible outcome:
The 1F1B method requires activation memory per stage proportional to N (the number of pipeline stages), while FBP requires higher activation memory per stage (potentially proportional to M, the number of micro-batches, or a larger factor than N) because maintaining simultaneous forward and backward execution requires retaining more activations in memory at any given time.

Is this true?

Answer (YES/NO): YES